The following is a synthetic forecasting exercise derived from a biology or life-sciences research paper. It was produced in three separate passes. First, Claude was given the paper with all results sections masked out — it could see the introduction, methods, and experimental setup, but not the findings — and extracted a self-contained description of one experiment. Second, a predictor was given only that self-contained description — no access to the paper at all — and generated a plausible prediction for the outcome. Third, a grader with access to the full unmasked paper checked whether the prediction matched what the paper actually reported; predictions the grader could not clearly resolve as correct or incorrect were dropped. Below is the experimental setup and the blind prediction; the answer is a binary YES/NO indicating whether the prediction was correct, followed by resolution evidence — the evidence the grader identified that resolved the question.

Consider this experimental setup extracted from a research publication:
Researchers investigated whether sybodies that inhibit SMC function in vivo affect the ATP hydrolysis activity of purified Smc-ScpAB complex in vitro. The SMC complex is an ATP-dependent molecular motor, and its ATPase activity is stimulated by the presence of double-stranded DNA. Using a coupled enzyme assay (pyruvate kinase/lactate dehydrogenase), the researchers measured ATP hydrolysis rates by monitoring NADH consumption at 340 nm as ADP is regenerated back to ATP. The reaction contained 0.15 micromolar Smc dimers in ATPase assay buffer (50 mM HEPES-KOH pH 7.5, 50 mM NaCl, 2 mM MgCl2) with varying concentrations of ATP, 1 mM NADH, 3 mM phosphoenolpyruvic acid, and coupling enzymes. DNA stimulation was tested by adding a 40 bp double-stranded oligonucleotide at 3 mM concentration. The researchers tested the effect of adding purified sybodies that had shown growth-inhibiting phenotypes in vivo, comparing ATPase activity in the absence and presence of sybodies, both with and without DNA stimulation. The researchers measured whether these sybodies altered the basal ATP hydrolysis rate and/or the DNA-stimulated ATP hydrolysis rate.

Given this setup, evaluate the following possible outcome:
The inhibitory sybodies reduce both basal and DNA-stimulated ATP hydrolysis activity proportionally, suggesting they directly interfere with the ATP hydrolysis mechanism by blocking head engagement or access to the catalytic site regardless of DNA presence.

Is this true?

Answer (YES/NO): NO